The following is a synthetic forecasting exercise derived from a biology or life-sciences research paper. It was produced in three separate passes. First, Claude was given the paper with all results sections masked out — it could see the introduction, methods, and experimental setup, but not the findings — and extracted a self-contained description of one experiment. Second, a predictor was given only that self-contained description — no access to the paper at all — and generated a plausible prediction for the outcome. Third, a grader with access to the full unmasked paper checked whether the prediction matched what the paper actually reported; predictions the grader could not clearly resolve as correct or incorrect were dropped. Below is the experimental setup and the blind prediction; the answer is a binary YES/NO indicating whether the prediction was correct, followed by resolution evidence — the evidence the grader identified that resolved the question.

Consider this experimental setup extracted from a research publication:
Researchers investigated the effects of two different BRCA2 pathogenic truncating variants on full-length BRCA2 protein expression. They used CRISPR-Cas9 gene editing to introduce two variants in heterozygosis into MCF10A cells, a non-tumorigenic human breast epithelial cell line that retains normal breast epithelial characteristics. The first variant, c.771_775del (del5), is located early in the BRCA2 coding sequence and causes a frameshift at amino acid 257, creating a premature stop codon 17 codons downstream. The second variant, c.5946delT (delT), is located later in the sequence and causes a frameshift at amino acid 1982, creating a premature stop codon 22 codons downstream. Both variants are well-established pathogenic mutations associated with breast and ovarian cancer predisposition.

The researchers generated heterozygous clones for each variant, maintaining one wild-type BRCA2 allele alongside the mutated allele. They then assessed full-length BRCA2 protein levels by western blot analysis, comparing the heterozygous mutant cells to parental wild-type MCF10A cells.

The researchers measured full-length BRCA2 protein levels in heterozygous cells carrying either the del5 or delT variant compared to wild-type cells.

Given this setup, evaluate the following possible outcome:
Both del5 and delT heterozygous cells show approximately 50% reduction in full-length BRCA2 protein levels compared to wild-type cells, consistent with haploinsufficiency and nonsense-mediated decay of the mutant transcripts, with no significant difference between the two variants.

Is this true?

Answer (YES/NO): NO